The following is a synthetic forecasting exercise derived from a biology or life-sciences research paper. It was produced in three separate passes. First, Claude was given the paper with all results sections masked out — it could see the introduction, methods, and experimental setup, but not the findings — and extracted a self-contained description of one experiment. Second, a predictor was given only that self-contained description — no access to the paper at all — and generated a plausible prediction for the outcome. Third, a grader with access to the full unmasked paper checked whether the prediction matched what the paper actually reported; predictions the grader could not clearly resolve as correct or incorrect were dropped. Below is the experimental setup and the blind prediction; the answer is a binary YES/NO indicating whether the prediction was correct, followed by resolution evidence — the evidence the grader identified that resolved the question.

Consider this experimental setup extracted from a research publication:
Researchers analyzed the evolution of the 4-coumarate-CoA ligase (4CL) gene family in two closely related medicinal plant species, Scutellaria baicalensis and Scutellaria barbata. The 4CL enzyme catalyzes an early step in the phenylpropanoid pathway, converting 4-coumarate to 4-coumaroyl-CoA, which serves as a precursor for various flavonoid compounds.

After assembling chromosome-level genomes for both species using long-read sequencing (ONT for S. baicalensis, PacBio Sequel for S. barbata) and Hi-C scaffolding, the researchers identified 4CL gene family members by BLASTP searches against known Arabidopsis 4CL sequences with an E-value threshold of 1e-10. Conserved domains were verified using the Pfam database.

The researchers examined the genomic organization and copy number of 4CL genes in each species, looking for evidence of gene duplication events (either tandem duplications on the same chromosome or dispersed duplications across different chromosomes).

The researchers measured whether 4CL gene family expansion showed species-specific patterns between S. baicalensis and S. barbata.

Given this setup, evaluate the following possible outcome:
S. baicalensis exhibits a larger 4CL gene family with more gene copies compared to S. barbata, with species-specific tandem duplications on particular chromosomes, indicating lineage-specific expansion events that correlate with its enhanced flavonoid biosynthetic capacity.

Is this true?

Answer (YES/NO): NO